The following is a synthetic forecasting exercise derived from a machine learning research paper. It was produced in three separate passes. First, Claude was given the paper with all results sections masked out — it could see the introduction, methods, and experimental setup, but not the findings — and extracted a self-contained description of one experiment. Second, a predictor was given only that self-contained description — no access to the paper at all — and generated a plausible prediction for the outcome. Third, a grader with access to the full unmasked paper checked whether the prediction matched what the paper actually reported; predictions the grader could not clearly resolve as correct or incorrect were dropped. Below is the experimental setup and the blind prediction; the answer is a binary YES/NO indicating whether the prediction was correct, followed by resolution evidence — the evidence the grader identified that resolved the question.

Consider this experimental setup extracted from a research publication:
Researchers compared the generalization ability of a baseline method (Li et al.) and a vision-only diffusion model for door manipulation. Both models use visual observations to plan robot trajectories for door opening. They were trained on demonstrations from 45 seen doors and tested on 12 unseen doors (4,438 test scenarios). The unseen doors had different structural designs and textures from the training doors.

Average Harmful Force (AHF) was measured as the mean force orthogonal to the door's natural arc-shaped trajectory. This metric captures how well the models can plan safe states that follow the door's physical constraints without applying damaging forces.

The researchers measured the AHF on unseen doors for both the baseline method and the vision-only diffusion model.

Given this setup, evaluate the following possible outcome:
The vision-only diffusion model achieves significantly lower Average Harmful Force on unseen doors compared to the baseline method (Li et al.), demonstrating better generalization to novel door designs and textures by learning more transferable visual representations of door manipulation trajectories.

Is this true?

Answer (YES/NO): NO